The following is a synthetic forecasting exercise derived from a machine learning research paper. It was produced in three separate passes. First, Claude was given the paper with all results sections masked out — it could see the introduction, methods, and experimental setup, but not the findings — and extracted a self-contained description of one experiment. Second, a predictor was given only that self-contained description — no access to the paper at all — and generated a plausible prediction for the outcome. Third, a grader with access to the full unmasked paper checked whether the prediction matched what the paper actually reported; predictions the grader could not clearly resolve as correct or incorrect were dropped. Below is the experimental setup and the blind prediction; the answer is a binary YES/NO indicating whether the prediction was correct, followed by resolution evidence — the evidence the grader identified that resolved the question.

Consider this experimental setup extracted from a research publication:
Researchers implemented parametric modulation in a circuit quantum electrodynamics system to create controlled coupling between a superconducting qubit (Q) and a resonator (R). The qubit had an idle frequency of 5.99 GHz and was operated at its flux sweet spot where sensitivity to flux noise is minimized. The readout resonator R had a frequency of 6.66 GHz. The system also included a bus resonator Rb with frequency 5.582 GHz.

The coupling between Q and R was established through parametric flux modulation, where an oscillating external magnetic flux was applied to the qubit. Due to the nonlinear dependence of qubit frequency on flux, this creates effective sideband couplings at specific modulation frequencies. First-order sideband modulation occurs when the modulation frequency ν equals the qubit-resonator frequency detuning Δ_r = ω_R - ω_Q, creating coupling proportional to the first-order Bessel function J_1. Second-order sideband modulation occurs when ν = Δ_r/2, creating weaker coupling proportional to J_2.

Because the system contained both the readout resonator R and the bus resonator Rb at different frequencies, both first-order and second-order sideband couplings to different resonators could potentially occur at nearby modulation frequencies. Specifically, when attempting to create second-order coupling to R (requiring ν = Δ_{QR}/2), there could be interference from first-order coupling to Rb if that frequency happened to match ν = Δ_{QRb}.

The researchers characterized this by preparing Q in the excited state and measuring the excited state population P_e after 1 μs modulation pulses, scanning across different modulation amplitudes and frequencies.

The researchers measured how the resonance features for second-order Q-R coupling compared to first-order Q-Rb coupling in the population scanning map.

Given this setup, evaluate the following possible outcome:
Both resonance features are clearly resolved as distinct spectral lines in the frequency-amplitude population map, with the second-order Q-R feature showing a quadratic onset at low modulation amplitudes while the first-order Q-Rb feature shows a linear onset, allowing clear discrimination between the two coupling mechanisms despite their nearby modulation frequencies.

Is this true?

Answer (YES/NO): NO